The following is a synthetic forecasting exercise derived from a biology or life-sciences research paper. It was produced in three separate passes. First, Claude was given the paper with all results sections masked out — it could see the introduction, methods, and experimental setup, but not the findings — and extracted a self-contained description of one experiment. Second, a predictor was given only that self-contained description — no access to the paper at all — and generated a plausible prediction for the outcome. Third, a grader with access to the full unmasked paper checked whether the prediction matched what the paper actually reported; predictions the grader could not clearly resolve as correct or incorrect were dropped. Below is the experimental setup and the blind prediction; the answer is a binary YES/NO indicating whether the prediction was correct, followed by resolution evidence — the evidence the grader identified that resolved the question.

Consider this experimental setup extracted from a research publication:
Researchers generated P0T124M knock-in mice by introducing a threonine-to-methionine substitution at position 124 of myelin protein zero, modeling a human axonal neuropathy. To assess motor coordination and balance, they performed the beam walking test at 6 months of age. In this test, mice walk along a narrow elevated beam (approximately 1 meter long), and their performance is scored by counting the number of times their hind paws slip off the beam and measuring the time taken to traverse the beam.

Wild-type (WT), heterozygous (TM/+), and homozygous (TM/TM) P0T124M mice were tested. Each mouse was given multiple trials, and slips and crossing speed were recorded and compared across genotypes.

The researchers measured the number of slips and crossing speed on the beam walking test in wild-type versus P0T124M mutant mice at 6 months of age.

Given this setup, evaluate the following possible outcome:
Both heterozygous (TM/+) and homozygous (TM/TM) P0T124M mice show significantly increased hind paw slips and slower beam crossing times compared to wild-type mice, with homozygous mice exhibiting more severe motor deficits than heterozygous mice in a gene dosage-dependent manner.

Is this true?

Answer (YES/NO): NO